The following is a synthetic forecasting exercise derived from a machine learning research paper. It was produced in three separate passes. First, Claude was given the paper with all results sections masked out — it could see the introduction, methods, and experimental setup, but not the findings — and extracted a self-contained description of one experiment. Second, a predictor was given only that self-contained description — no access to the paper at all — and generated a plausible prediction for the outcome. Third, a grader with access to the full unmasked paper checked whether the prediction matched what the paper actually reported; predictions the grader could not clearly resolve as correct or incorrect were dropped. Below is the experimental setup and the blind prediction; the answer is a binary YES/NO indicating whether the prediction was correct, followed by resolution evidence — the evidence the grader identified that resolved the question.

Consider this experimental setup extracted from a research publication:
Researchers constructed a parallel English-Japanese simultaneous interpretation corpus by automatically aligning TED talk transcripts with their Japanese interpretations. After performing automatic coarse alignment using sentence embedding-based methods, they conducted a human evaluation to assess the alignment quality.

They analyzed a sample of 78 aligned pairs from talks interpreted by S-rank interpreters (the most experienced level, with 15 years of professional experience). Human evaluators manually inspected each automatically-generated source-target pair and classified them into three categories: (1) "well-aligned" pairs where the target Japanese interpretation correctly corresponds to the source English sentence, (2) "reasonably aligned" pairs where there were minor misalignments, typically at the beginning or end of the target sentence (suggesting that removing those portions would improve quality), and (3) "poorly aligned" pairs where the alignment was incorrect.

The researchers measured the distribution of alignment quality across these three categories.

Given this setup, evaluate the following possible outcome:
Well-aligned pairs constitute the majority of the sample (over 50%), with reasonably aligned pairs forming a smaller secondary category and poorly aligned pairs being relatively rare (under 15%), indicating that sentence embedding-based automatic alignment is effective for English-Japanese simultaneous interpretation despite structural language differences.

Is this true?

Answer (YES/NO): YES